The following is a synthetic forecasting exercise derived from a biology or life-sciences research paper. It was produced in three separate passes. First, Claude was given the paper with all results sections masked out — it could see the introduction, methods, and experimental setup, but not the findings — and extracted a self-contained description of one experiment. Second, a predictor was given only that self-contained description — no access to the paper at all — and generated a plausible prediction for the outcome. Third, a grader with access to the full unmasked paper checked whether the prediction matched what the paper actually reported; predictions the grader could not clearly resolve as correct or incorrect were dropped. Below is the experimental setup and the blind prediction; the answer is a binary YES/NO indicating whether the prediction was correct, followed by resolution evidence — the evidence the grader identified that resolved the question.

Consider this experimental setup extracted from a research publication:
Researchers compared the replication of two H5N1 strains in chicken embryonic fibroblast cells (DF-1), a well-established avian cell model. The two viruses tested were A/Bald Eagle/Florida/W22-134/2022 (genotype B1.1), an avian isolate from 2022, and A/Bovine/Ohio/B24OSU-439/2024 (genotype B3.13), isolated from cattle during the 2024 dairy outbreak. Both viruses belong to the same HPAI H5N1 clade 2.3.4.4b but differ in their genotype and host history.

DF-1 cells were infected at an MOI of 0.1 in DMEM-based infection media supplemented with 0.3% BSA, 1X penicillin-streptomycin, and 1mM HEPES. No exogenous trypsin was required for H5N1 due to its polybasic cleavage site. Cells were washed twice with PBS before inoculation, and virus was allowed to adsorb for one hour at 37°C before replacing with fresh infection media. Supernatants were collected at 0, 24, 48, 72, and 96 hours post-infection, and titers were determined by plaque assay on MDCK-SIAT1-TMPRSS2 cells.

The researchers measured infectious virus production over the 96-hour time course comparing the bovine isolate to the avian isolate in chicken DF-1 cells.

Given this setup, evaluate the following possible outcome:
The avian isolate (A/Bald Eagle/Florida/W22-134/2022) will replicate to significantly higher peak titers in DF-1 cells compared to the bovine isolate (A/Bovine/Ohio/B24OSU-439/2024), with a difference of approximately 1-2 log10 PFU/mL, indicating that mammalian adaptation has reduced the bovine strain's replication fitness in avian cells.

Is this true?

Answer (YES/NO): NO